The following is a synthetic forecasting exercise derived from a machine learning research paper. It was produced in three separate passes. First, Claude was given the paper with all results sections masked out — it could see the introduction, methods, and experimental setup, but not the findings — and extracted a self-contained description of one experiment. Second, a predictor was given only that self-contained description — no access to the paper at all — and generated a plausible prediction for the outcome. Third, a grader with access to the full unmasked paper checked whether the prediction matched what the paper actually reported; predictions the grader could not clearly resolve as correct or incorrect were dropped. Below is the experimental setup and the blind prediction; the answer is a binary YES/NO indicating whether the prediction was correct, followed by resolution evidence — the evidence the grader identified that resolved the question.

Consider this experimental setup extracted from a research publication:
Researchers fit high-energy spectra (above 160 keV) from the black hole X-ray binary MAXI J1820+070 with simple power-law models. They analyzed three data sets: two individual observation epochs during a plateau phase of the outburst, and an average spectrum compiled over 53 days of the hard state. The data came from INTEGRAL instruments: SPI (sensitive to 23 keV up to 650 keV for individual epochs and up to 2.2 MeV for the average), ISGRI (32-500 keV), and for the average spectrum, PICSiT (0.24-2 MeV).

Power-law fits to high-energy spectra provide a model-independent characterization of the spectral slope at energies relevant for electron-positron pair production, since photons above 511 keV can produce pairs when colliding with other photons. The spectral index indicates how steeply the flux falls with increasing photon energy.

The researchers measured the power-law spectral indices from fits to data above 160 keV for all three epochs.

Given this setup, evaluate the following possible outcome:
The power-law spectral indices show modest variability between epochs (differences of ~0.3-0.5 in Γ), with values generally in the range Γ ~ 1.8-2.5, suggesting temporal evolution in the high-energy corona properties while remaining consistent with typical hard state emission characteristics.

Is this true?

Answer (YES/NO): NO